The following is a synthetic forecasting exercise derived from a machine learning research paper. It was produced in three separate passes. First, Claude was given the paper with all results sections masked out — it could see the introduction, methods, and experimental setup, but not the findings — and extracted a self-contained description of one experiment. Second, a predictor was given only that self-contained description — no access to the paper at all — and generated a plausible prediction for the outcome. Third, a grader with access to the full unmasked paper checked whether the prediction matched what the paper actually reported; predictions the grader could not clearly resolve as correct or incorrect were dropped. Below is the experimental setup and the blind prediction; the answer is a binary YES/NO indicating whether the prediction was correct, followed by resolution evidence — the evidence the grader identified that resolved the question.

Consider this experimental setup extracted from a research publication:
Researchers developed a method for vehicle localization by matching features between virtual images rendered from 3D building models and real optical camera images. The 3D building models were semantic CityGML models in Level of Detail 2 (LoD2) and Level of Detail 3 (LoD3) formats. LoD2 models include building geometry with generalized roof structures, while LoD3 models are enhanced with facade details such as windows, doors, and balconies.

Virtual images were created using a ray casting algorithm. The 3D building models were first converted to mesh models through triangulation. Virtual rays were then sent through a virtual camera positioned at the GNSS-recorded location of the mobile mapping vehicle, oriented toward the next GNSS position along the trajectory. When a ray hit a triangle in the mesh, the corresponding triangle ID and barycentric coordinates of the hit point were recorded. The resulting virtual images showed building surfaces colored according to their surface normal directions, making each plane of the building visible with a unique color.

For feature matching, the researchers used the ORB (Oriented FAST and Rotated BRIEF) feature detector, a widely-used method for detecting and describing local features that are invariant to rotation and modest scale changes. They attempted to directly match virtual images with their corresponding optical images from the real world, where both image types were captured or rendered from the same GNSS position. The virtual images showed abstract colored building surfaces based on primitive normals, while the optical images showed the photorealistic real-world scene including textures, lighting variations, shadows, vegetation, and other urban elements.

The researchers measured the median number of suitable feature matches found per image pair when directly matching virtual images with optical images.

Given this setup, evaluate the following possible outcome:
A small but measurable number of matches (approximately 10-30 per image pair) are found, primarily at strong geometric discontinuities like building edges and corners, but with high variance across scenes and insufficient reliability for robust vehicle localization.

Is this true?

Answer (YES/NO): NO